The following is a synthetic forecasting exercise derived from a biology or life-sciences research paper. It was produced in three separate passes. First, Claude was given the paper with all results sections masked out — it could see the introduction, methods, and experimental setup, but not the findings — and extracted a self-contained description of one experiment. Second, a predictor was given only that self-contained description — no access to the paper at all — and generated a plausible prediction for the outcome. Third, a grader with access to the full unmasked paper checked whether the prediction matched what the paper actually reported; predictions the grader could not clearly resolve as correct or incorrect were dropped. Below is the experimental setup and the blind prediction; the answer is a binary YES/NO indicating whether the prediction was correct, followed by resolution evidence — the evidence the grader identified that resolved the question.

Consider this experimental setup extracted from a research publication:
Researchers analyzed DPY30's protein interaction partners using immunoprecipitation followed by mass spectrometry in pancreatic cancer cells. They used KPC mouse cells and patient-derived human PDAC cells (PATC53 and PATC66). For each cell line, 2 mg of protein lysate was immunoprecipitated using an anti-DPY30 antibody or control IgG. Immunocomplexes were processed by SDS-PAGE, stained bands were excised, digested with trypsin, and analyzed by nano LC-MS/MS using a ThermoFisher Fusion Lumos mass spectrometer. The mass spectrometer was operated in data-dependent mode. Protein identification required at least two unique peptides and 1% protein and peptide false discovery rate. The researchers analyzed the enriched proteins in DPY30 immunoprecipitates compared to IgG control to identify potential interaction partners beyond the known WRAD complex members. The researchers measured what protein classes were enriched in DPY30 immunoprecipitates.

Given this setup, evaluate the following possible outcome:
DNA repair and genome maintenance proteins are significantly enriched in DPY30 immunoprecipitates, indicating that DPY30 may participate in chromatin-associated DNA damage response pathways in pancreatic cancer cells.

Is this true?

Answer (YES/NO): YES